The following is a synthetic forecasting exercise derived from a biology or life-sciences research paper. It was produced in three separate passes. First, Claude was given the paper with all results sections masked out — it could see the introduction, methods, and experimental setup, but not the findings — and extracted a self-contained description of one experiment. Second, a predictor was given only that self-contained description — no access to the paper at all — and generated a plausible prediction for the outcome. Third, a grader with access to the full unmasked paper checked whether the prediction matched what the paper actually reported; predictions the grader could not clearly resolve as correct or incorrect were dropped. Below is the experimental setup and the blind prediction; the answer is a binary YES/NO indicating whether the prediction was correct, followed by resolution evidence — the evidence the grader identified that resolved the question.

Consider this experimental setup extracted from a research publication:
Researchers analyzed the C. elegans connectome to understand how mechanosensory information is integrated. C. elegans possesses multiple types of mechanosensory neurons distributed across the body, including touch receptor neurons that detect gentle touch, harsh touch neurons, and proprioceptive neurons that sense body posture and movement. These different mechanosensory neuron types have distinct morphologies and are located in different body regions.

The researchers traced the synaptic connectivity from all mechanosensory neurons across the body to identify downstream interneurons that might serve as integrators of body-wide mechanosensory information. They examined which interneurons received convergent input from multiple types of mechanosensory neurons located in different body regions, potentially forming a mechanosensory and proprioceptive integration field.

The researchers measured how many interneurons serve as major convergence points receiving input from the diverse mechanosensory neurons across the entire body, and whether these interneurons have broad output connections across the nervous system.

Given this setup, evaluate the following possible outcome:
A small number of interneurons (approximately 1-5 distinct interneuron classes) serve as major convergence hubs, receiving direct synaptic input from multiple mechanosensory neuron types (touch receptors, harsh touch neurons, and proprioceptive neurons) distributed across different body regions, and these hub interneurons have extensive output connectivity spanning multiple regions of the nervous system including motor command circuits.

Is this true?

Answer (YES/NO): YES